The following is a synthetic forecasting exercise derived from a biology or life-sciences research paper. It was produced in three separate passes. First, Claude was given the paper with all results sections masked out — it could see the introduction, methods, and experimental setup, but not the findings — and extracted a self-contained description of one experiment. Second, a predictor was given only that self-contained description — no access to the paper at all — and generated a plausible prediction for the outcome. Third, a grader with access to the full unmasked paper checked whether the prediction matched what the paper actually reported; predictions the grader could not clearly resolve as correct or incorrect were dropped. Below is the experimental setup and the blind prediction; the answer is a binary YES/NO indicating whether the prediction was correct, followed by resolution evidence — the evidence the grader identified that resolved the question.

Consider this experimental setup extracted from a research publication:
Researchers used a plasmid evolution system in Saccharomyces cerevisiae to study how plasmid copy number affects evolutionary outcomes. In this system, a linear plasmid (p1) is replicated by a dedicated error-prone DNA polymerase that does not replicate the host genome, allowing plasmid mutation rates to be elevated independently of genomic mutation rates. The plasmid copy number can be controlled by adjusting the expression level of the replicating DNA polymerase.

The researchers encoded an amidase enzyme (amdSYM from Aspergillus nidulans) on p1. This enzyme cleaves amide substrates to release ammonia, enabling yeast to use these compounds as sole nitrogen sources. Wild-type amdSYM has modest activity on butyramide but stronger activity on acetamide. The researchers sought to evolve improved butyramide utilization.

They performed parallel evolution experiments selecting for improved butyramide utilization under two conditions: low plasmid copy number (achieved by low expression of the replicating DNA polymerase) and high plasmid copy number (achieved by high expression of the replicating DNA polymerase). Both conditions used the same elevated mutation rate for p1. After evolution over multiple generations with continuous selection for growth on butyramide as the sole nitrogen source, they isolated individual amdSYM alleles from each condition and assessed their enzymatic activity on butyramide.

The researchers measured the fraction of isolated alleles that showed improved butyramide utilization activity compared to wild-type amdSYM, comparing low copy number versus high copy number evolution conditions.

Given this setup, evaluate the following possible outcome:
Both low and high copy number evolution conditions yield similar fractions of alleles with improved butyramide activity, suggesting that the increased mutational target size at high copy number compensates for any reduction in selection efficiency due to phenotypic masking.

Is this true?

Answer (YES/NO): NO